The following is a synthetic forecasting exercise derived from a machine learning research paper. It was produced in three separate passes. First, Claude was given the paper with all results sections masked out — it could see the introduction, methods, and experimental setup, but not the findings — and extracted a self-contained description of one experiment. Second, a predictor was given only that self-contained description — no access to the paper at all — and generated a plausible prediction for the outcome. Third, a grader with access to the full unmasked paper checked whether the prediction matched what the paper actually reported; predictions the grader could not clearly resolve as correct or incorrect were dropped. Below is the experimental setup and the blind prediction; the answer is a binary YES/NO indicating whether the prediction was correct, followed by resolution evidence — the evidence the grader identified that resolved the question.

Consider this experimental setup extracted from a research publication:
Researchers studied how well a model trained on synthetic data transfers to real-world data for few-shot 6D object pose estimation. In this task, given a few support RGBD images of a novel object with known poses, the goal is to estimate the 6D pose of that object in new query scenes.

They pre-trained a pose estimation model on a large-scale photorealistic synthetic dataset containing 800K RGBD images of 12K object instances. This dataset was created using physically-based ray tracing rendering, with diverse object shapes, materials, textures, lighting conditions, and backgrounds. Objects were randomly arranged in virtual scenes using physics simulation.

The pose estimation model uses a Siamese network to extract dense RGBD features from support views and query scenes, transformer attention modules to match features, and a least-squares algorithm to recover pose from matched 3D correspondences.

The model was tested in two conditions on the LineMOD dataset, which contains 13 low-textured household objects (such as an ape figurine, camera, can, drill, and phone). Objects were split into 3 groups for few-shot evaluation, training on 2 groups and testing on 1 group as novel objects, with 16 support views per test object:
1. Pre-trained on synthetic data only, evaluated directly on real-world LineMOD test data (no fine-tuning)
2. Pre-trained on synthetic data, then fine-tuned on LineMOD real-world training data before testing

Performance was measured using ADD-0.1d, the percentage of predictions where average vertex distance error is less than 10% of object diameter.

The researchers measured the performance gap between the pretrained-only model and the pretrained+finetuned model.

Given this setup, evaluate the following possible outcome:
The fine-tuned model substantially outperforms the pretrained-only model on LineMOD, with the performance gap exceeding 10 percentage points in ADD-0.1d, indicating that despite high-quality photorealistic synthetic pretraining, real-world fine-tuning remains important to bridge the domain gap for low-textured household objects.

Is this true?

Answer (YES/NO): NO